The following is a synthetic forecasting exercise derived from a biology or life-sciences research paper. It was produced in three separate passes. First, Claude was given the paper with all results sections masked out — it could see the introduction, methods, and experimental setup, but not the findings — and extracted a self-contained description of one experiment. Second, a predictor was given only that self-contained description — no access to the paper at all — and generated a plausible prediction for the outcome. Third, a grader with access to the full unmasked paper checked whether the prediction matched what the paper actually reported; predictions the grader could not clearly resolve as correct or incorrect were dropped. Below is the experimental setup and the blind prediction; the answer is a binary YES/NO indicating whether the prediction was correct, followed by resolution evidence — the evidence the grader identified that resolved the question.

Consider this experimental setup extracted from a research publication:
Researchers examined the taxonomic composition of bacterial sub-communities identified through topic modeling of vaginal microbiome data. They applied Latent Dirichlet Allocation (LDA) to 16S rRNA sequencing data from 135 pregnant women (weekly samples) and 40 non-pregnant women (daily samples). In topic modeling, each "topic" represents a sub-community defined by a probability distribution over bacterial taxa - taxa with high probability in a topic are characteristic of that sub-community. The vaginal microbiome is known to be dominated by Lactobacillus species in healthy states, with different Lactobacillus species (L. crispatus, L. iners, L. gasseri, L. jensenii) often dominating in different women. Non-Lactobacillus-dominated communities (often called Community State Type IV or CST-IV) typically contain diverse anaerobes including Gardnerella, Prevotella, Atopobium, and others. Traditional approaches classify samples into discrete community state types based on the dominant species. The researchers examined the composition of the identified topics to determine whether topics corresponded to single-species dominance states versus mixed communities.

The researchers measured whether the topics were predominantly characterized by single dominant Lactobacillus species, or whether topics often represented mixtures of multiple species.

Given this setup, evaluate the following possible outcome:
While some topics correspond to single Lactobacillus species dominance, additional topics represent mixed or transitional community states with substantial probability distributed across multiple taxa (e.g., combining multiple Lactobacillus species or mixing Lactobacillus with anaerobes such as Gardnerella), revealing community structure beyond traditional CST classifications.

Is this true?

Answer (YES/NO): YES